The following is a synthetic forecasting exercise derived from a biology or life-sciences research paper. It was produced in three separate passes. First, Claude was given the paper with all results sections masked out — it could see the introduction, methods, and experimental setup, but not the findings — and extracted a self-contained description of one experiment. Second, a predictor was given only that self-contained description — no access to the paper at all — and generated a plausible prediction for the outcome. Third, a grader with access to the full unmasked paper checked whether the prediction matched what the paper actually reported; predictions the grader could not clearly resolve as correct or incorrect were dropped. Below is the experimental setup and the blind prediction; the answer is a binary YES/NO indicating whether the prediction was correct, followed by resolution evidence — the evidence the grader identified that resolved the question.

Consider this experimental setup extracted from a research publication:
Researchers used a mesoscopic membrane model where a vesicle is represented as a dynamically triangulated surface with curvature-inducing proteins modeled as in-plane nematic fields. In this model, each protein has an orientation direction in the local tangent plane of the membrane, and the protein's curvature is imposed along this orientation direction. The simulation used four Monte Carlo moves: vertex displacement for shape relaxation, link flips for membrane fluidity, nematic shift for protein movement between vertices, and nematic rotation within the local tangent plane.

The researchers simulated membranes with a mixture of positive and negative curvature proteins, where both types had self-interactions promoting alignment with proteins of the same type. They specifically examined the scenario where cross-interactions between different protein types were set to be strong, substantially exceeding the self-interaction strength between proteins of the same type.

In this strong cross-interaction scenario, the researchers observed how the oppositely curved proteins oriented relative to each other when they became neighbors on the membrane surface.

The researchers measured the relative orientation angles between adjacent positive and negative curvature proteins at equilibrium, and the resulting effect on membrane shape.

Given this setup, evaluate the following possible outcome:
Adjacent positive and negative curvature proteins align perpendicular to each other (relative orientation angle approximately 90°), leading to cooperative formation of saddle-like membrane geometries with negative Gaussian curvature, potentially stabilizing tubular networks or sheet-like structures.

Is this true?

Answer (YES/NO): NO